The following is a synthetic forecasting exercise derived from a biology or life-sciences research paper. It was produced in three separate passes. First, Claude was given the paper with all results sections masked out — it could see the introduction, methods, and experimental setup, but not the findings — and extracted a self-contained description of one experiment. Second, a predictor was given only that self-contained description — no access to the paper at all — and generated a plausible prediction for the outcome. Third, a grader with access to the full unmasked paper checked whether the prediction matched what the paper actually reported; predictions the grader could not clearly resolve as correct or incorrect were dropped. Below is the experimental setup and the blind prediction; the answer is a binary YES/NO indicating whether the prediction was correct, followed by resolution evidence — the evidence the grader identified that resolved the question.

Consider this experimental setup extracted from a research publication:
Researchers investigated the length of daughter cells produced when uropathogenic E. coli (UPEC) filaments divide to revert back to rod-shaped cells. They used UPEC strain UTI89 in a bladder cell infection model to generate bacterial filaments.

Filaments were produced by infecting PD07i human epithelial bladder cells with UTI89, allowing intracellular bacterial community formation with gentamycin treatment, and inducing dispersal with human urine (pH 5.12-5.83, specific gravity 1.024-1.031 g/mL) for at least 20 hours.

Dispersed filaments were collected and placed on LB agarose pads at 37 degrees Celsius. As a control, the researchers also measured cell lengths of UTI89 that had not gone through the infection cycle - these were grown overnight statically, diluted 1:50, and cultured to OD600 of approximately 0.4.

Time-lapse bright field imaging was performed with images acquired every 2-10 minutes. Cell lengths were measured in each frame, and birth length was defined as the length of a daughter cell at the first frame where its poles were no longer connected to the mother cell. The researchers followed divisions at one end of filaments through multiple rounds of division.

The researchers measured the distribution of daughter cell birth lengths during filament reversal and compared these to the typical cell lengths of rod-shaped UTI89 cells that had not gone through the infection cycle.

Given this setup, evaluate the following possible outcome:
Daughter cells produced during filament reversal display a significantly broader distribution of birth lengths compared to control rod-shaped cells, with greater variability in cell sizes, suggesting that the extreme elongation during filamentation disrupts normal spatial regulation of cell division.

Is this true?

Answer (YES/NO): YES